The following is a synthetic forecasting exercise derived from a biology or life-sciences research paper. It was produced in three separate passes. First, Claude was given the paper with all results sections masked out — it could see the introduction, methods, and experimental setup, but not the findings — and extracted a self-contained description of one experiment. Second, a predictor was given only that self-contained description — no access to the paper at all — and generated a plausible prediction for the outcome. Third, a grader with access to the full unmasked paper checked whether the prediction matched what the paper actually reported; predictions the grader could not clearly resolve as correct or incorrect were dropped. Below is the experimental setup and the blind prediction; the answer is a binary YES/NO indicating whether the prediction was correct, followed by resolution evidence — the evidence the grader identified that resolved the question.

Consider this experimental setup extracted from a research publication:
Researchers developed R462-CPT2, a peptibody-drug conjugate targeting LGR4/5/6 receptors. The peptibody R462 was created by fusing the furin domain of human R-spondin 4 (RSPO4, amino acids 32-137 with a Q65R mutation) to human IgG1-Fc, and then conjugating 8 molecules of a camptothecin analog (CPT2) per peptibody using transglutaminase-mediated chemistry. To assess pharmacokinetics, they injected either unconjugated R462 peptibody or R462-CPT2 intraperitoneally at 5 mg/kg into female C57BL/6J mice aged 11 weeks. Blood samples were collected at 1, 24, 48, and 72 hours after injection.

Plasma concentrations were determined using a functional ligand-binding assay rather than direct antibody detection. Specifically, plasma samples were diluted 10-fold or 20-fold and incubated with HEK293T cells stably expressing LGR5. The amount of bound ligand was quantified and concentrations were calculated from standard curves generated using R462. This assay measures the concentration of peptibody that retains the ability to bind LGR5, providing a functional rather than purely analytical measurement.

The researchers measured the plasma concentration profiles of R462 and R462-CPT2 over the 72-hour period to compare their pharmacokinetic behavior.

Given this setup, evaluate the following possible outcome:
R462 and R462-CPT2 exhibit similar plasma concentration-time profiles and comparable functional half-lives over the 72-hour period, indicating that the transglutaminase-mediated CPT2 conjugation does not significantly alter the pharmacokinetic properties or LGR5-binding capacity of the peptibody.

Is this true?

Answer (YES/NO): YES